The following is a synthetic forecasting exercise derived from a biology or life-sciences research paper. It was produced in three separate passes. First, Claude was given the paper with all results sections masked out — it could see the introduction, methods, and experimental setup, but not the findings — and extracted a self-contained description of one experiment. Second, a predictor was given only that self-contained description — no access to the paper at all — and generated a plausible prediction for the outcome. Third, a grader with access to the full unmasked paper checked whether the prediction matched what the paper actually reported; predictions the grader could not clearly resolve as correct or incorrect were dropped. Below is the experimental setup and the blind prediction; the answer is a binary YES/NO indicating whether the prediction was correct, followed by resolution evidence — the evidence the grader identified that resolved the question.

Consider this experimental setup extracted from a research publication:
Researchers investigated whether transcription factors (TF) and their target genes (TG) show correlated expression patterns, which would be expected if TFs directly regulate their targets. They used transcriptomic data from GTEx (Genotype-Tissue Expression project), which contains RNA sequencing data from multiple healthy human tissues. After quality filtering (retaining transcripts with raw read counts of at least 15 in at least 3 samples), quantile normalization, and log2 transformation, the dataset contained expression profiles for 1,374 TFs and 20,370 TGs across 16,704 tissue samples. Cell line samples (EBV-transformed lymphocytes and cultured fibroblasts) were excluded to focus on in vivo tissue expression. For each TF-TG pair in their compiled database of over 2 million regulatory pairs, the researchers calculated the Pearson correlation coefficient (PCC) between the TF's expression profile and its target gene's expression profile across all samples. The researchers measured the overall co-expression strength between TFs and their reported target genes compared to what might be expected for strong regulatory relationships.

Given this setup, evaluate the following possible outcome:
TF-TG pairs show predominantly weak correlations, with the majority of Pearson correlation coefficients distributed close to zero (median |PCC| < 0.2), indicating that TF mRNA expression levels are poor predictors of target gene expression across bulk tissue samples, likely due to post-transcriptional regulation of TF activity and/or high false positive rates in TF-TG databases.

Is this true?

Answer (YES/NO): YES